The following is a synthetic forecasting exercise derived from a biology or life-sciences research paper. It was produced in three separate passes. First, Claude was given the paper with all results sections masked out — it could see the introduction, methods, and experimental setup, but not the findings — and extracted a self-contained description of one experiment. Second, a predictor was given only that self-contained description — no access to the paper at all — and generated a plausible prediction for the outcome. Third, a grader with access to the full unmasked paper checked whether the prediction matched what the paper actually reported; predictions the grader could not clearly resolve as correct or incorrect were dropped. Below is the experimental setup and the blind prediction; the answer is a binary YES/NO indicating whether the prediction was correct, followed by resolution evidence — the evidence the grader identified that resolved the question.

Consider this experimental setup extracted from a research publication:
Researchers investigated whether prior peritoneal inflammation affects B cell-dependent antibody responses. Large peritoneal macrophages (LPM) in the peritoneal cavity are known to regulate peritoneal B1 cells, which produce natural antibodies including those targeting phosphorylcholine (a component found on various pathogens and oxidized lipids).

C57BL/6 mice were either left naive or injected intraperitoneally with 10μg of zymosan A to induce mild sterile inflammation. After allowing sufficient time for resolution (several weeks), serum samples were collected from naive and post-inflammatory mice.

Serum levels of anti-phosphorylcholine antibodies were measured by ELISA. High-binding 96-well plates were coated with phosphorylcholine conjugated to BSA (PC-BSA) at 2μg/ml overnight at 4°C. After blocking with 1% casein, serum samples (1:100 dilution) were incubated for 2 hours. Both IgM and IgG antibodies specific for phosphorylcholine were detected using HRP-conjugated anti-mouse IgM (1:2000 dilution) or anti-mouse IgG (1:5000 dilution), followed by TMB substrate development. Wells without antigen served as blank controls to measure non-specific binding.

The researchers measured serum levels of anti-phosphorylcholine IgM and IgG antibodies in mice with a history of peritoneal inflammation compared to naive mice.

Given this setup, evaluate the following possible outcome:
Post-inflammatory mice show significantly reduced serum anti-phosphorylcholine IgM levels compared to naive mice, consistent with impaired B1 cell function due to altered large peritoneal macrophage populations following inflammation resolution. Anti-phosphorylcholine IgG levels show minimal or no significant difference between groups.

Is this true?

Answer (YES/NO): NO